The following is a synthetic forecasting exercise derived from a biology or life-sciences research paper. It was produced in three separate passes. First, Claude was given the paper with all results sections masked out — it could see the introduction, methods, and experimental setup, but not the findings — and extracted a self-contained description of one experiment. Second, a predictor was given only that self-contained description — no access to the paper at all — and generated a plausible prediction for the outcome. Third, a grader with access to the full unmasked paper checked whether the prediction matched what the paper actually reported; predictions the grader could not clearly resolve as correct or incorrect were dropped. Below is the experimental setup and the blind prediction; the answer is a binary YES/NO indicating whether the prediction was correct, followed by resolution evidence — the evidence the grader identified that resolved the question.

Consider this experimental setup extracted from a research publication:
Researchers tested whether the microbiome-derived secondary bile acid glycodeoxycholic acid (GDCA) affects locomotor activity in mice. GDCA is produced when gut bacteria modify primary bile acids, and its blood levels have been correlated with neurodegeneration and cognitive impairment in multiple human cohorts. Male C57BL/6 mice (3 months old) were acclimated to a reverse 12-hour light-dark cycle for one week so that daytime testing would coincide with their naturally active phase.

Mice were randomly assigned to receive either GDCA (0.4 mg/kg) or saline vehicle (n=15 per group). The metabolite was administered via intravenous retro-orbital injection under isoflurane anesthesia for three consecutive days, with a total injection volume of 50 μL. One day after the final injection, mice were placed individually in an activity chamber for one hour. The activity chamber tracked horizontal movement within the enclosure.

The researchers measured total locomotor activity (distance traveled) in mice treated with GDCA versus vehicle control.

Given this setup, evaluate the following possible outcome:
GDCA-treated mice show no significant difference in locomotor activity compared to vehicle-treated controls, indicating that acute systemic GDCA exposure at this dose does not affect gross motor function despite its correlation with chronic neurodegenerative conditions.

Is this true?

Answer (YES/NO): YES